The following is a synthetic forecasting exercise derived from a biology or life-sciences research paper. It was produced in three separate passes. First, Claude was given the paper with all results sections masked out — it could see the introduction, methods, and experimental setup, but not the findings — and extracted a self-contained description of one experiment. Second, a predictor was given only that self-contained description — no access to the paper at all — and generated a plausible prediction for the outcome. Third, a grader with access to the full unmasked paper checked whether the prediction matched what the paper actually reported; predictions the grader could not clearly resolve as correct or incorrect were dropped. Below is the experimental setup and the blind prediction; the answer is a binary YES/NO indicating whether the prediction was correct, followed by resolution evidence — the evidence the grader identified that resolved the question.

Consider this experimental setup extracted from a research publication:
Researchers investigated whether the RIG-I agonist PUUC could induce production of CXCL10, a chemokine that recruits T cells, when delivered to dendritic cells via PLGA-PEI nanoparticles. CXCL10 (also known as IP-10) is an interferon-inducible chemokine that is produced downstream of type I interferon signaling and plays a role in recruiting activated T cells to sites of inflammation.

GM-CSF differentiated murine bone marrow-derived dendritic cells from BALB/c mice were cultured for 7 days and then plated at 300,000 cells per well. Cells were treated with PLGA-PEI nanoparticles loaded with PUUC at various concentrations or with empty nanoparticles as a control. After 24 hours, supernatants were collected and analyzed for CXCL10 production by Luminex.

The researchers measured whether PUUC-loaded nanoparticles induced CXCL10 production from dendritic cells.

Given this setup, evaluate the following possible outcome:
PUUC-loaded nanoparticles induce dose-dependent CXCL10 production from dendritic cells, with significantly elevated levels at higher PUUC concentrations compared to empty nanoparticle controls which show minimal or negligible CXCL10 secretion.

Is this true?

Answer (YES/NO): NO